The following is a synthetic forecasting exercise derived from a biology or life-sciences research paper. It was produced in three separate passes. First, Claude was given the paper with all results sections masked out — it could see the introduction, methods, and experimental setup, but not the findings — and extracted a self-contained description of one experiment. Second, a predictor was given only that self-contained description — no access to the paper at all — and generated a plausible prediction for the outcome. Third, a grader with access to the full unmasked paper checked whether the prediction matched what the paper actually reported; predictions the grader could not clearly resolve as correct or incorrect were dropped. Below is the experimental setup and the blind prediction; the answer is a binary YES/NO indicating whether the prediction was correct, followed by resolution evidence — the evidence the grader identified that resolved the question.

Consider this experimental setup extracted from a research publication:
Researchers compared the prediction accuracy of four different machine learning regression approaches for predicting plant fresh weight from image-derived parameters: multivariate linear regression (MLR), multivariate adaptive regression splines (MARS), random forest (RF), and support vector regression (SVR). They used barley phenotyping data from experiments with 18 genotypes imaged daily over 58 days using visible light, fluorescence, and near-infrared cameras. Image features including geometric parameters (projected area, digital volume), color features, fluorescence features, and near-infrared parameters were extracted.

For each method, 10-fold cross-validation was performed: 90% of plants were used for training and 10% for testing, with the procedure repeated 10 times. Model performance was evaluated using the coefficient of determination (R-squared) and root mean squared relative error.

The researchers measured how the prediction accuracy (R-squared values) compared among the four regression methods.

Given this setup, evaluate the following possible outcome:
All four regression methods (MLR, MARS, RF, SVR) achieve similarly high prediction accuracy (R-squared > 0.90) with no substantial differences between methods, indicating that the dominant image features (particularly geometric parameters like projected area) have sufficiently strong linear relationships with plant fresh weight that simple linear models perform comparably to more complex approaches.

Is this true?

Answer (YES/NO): NO